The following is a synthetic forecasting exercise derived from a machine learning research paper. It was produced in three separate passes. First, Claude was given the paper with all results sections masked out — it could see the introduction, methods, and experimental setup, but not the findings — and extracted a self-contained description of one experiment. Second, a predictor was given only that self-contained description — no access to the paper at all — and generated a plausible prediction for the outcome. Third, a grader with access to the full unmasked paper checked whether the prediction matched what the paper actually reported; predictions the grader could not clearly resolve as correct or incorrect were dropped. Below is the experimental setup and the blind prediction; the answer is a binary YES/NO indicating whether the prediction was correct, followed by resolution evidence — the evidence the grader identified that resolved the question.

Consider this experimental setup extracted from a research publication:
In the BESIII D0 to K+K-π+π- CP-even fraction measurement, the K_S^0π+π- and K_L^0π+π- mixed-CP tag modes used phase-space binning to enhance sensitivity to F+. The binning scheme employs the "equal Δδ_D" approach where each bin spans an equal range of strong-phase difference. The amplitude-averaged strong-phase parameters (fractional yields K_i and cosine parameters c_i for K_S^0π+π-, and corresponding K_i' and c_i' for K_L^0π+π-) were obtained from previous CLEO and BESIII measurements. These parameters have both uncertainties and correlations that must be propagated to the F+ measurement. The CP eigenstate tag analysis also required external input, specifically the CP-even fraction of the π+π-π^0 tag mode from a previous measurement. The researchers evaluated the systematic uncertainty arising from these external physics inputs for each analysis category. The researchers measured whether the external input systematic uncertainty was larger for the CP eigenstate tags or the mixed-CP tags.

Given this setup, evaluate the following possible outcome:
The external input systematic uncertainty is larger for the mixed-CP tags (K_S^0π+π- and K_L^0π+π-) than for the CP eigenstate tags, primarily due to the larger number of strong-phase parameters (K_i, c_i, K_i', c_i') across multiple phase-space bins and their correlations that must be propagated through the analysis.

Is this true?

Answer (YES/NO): YES